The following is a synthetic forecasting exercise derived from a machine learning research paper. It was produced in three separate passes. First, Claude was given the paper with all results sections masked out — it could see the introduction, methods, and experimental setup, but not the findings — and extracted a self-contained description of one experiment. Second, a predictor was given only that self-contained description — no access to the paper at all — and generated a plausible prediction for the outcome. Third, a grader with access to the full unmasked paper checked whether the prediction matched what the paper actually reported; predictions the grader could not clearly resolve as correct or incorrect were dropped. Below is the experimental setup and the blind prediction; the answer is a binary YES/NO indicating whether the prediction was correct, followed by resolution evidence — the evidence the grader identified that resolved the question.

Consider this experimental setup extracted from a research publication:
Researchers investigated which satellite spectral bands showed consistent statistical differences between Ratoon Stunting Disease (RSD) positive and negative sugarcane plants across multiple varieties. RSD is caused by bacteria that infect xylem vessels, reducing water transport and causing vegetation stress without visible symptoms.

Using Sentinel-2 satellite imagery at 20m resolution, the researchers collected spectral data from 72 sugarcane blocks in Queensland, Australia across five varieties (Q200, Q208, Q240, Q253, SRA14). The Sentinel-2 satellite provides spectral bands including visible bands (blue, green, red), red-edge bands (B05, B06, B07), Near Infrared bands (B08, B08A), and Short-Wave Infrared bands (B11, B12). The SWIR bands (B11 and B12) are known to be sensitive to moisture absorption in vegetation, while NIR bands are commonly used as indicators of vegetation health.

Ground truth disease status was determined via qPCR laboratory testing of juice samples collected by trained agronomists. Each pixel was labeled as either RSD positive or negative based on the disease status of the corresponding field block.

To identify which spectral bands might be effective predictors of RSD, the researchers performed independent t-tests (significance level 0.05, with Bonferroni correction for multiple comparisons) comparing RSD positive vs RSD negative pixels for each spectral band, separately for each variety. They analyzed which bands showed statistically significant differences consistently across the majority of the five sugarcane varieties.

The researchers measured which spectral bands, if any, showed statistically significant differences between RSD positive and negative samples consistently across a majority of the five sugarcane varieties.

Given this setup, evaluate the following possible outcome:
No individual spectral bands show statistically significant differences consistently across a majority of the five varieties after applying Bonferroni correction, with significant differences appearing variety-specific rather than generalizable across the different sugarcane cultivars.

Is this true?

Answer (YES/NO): NO